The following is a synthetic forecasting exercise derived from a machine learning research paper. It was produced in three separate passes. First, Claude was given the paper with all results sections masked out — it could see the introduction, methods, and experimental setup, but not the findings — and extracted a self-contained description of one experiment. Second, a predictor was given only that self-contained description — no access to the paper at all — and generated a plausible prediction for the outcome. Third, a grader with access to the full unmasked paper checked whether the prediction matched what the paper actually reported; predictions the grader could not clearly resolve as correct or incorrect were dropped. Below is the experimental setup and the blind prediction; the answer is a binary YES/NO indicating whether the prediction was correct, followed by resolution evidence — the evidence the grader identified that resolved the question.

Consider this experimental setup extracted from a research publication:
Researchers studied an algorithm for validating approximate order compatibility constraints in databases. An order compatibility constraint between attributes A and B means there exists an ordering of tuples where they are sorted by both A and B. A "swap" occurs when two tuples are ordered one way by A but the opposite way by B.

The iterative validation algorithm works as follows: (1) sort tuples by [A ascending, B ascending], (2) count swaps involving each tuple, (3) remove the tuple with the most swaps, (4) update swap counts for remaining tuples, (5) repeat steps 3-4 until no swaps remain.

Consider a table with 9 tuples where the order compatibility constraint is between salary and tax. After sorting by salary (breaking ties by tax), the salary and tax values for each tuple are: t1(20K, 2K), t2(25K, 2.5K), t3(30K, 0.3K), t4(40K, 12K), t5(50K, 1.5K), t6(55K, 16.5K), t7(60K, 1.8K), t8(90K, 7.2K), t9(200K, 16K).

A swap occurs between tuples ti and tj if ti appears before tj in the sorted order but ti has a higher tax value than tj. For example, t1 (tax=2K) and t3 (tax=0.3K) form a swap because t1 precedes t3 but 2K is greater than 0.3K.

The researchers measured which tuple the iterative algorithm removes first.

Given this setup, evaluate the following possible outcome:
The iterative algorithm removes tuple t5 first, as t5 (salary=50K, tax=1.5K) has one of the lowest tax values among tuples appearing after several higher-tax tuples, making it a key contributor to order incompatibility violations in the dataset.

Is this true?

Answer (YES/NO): NO